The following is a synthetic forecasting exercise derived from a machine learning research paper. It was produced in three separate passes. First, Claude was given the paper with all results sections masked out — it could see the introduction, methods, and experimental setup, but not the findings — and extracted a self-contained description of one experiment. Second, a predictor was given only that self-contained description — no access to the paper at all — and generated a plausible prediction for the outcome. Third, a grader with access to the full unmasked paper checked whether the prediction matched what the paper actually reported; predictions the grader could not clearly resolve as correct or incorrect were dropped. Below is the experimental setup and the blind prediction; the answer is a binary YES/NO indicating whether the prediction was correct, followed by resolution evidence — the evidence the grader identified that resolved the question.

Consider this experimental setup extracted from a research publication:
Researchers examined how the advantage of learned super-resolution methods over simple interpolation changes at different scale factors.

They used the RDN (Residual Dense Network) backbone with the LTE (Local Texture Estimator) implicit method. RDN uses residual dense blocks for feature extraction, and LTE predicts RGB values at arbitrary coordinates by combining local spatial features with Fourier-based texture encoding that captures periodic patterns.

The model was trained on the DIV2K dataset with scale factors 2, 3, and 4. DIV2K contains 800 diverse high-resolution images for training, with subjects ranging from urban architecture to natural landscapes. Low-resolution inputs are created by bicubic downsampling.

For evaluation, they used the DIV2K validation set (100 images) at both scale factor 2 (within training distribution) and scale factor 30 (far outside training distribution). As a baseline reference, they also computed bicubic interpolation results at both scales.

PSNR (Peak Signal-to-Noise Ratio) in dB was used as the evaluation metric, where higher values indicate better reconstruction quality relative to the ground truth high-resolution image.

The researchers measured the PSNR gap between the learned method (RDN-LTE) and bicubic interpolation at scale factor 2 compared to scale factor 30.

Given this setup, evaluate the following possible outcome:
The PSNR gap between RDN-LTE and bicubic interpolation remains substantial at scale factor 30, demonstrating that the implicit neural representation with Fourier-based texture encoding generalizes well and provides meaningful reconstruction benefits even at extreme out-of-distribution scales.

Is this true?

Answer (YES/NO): NO